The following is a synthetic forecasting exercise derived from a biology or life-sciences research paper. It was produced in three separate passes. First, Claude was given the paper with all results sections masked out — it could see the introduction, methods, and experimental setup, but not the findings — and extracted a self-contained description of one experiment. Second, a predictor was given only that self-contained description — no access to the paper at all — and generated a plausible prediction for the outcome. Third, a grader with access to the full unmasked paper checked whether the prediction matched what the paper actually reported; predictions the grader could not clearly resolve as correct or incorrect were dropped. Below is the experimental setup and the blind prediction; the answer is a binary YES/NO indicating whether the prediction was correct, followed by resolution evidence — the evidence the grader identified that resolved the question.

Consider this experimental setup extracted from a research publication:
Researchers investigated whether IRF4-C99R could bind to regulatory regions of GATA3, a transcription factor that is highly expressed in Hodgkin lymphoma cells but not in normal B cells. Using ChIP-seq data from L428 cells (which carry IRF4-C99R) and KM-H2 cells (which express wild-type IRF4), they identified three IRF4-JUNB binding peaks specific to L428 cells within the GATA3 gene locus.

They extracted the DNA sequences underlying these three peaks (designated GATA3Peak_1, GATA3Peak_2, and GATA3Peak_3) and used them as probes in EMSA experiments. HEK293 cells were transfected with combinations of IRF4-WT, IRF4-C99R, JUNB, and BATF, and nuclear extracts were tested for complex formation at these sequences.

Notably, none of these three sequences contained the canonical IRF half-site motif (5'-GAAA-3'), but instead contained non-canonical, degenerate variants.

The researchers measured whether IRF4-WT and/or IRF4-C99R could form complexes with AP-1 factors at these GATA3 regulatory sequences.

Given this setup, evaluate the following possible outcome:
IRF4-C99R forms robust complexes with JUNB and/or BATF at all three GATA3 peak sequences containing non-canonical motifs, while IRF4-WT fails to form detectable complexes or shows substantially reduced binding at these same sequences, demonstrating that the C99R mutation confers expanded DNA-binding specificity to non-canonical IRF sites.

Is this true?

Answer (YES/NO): YES